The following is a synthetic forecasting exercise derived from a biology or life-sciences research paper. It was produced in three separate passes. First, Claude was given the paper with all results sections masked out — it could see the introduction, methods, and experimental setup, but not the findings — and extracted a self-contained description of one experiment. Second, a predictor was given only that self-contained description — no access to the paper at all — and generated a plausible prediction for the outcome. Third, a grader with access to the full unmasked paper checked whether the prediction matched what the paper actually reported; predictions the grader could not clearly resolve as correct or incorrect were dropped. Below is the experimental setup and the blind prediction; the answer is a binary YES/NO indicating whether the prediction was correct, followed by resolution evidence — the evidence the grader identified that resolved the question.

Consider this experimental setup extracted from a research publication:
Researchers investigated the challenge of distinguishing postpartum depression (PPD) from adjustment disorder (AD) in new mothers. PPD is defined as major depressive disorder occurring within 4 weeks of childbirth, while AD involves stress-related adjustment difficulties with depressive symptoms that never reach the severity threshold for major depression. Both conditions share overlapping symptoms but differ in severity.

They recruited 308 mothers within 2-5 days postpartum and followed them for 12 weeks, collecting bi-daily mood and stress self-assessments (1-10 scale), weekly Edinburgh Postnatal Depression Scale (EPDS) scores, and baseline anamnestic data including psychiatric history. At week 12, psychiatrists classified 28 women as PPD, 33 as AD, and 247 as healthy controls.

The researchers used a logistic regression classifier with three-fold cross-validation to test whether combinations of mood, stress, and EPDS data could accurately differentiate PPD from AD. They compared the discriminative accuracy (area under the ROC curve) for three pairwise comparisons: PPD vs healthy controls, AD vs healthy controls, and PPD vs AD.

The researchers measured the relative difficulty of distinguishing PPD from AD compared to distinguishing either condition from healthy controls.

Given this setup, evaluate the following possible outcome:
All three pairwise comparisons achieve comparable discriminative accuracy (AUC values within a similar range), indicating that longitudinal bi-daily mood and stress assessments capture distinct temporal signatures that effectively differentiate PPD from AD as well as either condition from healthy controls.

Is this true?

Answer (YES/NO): NO